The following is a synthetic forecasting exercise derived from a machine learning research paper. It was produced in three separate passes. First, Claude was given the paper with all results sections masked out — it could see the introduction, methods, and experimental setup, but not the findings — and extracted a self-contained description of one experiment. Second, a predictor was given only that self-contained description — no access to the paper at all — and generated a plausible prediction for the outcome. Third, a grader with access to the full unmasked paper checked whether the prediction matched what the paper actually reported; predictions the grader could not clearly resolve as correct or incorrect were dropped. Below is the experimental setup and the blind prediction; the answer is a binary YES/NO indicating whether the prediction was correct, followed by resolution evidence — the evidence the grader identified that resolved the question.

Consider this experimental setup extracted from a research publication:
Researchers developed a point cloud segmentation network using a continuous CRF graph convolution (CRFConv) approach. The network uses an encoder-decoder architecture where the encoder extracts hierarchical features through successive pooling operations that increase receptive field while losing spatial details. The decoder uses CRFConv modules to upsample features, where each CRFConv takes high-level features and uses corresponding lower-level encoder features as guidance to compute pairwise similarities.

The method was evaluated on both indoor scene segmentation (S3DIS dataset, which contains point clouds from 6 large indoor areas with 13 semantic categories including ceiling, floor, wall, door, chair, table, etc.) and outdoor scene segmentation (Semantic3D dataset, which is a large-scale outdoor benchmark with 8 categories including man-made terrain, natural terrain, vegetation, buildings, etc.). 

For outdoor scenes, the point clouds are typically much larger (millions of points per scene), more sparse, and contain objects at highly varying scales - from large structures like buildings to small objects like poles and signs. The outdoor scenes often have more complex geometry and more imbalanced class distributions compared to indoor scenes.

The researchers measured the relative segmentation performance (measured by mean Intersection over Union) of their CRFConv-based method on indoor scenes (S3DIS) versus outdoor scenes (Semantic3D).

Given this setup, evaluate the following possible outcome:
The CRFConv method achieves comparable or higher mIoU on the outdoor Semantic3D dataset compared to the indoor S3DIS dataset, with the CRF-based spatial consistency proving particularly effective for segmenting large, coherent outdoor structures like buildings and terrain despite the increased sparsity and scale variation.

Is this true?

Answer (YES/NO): YES